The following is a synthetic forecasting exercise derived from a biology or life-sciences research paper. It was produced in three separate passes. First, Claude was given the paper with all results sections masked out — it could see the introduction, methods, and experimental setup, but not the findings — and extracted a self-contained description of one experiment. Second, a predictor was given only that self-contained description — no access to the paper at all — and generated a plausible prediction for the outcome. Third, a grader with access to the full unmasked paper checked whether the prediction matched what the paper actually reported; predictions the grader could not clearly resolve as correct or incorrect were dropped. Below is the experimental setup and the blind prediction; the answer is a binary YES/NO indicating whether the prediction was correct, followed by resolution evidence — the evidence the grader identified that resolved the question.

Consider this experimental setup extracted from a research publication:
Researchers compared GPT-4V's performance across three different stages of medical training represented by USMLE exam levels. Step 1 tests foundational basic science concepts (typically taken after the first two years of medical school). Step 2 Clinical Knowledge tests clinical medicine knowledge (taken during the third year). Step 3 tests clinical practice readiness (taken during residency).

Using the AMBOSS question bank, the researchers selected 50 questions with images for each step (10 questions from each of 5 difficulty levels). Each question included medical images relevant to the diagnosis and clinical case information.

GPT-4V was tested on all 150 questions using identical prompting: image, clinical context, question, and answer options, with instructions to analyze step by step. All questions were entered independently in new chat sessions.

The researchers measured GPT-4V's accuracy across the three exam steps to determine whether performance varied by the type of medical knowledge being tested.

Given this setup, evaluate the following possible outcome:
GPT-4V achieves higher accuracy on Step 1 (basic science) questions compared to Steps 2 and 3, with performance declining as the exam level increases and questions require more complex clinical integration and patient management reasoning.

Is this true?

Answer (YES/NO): NO